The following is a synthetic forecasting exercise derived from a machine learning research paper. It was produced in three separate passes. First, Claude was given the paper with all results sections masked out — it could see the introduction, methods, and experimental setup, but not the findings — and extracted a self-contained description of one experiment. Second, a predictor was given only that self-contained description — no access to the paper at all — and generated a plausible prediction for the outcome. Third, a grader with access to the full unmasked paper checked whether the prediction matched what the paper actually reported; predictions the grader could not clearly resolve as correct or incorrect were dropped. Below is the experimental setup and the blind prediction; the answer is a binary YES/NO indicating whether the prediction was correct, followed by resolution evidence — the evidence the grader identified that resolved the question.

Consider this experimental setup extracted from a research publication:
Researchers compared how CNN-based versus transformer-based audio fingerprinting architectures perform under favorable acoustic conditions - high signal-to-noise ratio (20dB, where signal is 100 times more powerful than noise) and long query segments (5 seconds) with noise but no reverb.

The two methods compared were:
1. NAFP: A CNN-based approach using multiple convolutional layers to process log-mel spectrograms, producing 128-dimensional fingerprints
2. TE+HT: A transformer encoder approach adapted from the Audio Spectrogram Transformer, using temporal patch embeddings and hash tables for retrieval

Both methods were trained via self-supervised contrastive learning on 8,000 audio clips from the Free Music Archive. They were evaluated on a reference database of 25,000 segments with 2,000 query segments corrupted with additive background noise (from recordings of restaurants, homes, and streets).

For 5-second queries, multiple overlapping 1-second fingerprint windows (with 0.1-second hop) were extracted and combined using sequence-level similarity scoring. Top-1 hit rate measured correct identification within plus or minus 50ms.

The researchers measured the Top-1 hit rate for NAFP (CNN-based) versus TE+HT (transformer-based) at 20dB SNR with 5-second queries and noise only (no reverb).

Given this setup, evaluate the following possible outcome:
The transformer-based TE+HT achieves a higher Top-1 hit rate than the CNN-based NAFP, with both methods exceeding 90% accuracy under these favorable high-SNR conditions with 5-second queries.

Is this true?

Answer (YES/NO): YES